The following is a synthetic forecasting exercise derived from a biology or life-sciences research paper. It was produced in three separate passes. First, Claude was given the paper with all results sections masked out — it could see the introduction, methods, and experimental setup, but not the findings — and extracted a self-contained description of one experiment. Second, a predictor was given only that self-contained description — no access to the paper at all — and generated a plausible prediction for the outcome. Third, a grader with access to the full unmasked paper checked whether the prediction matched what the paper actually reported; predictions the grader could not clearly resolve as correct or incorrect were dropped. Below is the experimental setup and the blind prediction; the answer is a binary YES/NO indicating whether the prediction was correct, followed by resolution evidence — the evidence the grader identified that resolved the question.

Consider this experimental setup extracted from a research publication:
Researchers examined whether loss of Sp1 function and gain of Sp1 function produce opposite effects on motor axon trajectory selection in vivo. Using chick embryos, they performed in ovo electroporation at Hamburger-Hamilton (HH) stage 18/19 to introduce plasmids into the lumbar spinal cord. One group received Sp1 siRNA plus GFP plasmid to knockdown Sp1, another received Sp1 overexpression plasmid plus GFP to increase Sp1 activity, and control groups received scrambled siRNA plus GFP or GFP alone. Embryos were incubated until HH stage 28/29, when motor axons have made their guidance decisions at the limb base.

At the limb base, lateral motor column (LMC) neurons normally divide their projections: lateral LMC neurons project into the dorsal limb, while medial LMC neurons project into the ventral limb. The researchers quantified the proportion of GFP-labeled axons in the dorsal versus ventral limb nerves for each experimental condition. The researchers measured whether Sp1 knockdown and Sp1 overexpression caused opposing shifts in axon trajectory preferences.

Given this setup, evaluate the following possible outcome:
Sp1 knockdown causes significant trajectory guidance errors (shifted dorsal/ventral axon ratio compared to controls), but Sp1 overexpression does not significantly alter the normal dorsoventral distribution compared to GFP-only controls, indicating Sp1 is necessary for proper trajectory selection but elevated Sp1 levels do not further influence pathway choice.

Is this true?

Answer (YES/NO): NO